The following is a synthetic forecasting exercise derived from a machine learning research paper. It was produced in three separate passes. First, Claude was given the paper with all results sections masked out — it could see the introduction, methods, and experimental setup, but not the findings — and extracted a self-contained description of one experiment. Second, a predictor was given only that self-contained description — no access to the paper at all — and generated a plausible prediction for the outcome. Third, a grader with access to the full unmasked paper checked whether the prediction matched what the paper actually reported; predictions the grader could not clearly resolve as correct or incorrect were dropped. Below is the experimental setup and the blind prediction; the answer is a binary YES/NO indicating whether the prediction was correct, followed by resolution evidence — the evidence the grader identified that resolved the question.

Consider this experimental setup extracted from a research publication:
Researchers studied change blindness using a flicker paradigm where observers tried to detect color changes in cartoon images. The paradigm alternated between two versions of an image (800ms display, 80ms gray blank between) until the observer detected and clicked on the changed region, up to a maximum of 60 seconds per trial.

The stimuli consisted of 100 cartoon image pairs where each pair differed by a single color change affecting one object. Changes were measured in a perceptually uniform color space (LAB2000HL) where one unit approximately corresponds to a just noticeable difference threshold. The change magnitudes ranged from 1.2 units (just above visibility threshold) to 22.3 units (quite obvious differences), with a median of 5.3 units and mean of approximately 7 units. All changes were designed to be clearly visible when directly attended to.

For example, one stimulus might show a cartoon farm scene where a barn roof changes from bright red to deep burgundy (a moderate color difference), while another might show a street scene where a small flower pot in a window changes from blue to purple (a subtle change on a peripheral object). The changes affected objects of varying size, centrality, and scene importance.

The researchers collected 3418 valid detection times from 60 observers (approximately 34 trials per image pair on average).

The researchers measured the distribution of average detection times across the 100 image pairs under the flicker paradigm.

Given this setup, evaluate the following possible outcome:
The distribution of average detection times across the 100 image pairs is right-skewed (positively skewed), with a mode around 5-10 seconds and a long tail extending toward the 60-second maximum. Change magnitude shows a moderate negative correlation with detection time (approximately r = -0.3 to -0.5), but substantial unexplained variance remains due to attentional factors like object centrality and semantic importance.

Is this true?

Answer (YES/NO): NO